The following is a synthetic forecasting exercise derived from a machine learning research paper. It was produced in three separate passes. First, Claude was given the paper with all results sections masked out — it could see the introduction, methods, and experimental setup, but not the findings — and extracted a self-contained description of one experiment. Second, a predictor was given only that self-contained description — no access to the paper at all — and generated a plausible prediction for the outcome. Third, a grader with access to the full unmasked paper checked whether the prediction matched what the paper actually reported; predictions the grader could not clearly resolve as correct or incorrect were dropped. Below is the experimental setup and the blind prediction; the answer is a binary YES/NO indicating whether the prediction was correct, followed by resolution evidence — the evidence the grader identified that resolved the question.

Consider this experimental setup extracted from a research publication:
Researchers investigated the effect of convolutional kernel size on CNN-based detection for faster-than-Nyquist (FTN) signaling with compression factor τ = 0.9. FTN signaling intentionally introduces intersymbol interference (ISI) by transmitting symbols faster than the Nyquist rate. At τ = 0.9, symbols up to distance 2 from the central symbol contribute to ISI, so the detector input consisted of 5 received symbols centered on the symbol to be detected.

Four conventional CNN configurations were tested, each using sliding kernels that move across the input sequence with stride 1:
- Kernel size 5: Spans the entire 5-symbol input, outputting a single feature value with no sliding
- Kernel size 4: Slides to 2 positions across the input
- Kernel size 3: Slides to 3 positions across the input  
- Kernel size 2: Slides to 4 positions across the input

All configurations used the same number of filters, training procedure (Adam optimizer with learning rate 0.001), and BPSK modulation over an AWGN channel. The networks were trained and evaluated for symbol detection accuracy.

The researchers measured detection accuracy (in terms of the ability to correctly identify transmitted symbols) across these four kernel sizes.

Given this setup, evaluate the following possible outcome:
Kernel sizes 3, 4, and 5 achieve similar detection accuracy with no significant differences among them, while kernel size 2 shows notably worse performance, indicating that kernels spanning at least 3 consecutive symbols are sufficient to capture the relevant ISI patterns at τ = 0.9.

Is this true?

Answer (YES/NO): NO